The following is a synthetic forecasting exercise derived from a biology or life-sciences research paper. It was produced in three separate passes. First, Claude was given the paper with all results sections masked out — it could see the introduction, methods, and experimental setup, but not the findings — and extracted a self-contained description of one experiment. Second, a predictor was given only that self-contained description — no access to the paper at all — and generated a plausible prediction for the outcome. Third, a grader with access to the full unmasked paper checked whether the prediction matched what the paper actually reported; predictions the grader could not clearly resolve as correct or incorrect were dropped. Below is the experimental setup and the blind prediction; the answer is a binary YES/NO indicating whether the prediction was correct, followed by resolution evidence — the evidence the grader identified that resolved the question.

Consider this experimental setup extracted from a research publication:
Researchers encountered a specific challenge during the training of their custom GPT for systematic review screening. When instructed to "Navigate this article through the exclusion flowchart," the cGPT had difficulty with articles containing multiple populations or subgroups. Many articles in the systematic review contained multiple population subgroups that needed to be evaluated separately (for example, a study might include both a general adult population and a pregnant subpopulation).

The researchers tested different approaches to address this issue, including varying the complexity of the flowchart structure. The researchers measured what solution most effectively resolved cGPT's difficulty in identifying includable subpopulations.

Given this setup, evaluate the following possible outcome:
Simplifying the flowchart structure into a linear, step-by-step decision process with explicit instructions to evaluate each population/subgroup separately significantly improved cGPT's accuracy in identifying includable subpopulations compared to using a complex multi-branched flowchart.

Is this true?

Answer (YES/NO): NO